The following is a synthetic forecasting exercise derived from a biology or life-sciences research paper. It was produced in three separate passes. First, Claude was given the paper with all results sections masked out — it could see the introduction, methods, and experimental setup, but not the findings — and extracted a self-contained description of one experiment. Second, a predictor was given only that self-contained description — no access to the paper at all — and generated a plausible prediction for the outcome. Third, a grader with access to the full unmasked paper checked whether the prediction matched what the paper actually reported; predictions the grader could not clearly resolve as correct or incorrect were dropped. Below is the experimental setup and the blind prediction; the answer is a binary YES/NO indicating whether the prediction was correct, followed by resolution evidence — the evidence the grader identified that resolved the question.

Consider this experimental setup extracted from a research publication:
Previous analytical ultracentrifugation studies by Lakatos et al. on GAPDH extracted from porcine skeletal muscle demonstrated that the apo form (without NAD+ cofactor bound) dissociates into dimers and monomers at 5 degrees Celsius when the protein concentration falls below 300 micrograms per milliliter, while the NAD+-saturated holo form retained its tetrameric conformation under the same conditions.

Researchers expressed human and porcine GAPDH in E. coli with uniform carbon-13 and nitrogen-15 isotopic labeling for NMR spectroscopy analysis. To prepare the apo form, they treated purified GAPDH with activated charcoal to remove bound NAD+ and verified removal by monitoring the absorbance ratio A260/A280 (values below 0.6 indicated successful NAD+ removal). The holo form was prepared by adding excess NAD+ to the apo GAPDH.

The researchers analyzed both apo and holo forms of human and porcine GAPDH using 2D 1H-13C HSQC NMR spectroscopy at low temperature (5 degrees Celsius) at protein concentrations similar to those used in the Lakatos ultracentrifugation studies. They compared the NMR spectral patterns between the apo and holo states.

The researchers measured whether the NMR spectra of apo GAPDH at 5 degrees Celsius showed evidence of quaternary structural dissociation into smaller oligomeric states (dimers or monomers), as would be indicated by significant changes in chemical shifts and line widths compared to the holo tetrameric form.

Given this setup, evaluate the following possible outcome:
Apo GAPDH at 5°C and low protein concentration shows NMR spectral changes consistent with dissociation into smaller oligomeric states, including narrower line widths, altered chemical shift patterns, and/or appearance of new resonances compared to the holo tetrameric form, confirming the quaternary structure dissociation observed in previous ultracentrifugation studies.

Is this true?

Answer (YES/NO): NO